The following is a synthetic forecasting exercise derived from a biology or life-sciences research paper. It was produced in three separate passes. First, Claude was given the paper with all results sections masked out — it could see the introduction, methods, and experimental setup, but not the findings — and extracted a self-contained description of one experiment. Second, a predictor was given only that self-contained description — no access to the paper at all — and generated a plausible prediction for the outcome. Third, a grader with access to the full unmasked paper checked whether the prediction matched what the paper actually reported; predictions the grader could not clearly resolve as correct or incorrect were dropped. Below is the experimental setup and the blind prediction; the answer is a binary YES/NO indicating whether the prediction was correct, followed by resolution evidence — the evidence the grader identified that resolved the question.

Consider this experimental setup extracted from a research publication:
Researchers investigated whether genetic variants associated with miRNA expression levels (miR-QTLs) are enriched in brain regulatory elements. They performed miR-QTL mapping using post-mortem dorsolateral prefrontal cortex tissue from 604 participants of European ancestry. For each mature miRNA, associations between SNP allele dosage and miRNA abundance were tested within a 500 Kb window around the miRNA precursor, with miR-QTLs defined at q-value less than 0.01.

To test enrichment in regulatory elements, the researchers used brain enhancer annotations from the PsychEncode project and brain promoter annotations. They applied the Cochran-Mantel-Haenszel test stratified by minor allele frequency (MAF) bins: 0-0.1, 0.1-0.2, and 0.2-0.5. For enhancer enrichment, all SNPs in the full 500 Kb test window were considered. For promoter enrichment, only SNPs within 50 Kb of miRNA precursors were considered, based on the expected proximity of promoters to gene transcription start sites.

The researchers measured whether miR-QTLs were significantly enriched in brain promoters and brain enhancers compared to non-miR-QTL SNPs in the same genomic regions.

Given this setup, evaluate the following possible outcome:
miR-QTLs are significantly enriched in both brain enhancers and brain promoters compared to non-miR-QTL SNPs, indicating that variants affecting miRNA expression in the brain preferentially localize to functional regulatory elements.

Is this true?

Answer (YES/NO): YES